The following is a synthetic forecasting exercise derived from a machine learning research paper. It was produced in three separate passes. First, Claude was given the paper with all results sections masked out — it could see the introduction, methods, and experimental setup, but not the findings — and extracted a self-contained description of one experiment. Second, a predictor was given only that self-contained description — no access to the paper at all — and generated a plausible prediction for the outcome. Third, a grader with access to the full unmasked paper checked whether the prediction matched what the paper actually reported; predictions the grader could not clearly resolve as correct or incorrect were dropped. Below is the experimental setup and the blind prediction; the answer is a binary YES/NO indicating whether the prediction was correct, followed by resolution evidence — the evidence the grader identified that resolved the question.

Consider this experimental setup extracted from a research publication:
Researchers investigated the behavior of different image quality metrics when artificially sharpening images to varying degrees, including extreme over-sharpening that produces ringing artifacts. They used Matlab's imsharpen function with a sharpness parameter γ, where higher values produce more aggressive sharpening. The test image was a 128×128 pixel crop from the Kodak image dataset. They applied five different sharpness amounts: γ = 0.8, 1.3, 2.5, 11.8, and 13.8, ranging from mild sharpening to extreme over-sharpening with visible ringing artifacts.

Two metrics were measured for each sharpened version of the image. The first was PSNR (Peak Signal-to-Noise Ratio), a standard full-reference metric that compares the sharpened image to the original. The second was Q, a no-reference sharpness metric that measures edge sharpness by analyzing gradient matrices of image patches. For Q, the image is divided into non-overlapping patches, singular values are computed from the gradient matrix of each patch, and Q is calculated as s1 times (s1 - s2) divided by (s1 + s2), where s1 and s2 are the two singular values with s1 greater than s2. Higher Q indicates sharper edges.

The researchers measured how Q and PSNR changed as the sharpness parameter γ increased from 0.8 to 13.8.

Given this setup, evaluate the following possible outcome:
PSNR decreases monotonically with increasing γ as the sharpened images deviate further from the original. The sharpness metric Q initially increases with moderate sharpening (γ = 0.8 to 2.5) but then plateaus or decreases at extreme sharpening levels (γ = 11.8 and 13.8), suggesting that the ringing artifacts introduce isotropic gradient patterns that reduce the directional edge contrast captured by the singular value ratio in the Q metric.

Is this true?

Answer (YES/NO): NO